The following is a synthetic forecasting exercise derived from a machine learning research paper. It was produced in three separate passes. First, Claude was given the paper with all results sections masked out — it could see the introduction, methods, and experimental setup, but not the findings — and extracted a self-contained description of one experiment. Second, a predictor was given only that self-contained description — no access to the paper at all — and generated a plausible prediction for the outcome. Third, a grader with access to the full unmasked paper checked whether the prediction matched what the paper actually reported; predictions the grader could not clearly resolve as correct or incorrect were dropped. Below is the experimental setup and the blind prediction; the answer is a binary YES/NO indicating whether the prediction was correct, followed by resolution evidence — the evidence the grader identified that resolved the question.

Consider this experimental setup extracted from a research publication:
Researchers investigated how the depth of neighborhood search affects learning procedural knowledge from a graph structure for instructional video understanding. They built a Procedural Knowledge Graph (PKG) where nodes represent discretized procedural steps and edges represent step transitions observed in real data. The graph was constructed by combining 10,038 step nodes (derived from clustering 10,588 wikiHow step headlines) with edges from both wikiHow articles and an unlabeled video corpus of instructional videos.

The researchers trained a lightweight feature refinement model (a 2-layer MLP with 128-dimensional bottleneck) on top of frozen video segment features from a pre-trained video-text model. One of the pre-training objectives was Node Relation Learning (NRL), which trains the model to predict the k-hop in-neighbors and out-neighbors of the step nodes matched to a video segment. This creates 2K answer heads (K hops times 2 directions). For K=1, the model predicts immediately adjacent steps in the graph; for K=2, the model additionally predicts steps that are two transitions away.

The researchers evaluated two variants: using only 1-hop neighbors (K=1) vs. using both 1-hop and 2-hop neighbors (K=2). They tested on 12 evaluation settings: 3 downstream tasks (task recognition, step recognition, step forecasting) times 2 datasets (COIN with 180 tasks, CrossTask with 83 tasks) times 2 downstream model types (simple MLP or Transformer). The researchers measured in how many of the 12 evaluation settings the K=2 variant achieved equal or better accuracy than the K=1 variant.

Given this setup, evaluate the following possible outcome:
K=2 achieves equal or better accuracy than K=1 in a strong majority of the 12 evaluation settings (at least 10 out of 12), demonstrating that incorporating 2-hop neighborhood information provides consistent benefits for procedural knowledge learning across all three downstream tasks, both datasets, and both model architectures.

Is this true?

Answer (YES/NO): NO